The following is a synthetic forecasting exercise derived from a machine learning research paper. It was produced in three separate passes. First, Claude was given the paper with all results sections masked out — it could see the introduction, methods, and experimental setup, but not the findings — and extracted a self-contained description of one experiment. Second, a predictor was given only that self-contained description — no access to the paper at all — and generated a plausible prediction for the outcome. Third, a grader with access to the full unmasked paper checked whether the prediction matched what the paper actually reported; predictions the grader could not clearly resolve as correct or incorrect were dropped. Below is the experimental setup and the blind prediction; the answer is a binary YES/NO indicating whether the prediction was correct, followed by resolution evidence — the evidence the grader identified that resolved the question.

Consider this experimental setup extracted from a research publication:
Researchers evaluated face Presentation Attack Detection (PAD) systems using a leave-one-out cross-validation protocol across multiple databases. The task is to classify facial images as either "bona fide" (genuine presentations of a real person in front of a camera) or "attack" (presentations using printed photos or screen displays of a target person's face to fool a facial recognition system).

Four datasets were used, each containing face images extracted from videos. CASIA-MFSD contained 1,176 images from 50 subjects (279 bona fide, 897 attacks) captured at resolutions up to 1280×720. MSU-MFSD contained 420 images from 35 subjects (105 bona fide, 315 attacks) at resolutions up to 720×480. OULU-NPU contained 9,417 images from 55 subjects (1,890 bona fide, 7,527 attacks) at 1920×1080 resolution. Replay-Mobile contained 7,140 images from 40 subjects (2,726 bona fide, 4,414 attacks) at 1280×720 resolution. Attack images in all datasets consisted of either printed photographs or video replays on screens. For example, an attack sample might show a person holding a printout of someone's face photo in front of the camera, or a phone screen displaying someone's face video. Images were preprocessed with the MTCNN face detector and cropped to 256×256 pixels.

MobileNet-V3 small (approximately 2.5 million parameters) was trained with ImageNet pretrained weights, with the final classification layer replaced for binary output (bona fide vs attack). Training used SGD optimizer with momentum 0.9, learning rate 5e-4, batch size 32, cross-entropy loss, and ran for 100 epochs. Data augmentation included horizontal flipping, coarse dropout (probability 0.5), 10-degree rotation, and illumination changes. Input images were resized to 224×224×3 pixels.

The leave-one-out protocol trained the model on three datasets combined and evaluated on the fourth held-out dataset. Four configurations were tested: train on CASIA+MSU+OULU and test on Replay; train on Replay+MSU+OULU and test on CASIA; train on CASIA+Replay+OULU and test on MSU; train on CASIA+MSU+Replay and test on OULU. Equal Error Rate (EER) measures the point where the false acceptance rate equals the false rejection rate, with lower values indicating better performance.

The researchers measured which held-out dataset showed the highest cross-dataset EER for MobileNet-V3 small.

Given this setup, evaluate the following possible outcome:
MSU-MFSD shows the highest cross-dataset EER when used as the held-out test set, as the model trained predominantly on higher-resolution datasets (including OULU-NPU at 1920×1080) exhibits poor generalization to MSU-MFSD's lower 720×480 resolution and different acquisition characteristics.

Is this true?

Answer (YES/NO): YES